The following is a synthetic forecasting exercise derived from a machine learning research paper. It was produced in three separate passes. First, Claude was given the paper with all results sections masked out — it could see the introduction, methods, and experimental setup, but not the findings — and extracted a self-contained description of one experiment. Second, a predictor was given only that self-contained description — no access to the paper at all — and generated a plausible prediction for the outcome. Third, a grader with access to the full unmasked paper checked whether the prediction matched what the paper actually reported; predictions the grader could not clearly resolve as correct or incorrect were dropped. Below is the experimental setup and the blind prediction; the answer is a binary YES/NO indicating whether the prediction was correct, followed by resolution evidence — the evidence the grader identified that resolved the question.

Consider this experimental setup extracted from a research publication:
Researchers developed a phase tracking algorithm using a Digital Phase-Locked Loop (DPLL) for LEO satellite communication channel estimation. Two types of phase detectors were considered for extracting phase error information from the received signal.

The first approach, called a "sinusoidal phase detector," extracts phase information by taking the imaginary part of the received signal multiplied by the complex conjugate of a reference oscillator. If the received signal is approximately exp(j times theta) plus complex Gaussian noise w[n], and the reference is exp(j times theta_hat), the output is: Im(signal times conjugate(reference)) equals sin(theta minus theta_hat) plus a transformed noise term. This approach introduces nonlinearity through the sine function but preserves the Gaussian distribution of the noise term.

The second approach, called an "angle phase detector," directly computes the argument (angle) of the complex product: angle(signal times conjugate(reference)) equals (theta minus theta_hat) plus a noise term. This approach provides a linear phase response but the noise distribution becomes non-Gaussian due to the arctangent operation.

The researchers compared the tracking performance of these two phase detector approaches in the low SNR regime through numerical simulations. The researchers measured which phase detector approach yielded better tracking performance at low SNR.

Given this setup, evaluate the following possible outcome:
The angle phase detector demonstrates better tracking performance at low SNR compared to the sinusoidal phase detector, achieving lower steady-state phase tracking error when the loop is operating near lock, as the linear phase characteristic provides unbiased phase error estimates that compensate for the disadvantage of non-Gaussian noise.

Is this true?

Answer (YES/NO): NO